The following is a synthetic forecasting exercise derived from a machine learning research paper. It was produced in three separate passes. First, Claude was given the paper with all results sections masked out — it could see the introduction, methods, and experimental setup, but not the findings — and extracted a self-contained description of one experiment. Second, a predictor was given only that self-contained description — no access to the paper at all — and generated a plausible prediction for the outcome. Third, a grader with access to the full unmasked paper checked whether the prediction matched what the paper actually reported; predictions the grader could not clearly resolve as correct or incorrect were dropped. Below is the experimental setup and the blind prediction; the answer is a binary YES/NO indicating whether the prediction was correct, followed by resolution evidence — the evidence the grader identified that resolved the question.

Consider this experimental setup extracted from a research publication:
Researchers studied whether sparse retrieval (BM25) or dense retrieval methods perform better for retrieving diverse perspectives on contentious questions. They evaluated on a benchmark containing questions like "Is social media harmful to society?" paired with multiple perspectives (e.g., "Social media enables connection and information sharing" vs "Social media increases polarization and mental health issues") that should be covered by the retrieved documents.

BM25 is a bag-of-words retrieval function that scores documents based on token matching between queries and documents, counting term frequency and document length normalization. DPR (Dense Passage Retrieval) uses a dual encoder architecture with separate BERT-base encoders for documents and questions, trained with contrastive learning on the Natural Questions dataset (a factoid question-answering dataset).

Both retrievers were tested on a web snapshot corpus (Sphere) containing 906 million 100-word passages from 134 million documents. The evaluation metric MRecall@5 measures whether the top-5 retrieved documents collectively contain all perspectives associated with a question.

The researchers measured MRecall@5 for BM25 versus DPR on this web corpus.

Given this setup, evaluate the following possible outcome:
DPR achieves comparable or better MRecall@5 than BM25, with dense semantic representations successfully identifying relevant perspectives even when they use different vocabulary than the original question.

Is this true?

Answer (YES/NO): NO